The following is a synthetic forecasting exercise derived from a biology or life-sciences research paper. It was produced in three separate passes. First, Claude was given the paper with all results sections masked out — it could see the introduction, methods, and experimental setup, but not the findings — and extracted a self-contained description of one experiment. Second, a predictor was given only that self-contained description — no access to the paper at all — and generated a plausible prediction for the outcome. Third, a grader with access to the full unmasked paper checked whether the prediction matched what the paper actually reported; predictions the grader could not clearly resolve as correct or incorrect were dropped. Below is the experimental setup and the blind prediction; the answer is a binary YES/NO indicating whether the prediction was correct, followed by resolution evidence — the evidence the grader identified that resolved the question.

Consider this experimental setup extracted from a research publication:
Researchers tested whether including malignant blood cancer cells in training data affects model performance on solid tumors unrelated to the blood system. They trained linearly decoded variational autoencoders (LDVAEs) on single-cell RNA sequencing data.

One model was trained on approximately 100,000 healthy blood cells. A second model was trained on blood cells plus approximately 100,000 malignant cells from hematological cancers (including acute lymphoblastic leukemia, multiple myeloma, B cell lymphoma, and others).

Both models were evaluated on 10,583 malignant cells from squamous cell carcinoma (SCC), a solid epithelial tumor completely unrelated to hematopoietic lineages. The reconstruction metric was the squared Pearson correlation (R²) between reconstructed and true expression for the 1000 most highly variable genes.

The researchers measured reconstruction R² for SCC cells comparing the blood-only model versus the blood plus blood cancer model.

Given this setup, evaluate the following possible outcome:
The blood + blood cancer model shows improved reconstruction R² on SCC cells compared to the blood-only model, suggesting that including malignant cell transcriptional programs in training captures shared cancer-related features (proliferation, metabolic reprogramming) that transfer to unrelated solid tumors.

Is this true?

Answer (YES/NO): NO